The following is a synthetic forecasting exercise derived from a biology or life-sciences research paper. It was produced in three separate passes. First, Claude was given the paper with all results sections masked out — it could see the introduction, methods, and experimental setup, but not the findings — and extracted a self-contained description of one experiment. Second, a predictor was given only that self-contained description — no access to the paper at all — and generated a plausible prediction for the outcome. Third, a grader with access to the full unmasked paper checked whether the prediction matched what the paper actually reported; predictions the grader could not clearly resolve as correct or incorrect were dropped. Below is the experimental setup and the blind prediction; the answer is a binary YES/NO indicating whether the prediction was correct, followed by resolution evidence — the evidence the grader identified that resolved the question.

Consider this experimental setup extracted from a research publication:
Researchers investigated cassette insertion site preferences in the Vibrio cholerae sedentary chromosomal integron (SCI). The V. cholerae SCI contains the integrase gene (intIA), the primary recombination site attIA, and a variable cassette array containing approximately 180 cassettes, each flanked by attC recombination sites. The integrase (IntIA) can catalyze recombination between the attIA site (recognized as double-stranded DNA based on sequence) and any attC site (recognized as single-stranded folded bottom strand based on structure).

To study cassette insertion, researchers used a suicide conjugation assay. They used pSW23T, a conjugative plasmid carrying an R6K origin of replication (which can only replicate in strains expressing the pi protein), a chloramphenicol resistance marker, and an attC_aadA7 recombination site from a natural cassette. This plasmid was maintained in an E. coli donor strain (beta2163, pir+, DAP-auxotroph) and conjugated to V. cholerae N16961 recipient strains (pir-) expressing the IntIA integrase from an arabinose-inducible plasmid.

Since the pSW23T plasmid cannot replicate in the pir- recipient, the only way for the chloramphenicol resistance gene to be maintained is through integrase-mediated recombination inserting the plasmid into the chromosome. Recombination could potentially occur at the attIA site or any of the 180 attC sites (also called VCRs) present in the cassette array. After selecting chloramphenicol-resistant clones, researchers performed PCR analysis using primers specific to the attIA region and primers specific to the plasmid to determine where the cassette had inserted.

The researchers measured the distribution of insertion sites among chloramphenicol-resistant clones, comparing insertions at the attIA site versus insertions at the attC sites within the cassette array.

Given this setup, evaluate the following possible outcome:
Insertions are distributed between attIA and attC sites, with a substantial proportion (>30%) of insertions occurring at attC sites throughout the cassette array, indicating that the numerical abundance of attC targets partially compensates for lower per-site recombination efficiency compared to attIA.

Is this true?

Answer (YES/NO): NO